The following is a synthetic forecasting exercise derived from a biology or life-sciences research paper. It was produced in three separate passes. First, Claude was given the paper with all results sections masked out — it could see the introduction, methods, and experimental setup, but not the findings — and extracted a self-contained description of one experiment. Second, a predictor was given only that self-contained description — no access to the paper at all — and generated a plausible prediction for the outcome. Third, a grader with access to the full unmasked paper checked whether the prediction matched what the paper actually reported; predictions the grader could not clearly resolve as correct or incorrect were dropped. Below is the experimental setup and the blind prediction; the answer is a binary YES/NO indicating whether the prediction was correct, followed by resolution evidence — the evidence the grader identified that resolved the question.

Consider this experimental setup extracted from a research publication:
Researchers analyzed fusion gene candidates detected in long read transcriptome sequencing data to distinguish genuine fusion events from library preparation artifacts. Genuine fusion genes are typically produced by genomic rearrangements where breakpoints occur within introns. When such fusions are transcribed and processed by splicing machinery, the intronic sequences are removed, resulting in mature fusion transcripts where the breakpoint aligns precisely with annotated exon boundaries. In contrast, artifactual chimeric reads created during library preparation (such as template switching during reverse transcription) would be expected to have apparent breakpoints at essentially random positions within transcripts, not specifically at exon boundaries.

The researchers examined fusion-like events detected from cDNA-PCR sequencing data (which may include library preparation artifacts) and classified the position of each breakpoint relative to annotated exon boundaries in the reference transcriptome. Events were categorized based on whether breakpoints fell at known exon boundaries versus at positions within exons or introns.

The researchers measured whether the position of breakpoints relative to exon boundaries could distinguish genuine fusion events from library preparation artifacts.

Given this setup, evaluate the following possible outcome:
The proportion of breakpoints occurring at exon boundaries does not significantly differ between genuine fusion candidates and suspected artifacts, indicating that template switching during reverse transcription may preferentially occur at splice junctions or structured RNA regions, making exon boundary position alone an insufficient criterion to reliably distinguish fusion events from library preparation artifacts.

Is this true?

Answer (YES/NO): NO